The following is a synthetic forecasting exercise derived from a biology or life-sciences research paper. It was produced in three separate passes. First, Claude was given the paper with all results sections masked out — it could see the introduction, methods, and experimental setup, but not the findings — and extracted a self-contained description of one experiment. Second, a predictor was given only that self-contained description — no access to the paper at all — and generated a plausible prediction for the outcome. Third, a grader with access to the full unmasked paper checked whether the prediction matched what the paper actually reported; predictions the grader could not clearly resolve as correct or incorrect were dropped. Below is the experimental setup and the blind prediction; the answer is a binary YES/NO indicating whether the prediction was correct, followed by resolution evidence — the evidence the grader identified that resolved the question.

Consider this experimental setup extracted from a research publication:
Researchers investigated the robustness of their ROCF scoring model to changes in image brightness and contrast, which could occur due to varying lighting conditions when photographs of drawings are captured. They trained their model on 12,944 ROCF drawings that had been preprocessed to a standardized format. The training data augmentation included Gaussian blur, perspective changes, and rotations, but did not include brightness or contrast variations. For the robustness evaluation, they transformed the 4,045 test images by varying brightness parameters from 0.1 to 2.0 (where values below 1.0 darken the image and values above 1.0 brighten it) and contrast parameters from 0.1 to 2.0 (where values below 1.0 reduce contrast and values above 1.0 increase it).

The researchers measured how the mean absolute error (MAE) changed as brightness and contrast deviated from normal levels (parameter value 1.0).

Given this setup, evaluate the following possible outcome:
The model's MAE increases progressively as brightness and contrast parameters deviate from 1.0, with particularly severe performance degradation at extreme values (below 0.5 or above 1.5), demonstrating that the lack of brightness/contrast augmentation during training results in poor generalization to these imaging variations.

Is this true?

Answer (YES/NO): NO